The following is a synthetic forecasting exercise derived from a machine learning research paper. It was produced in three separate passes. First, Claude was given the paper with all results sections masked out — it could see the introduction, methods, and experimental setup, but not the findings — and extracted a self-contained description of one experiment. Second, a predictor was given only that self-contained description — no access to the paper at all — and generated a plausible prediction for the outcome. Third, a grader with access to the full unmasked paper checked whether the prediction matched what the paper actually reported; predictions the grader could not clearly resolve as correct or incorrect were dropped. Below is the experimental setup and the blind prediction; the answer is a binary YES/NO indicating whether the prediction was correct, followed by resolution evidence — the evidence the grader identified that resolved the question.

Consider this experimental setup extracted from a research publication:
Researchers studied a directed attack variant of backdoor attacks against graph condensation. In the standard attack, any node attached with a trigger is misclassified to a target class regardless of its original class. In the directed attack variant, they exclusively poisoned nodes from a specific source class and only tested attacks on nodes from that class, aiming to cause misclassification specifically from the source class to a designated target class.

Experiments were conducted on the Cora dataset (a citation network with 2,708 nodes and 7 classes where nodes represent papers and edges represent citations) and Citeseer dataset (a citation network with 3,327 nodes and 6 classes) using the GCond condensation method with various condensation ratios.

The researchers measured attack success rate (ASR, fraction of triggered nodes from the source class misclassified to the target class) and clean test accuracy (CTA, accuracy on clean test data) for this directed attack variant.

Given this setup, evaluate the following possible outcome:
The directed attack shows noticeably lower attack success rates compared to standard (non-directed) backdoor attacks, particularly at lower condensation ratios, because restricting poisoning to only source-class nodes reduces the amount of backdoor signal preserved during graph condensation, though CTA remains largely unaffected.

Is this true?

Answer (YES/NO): NO